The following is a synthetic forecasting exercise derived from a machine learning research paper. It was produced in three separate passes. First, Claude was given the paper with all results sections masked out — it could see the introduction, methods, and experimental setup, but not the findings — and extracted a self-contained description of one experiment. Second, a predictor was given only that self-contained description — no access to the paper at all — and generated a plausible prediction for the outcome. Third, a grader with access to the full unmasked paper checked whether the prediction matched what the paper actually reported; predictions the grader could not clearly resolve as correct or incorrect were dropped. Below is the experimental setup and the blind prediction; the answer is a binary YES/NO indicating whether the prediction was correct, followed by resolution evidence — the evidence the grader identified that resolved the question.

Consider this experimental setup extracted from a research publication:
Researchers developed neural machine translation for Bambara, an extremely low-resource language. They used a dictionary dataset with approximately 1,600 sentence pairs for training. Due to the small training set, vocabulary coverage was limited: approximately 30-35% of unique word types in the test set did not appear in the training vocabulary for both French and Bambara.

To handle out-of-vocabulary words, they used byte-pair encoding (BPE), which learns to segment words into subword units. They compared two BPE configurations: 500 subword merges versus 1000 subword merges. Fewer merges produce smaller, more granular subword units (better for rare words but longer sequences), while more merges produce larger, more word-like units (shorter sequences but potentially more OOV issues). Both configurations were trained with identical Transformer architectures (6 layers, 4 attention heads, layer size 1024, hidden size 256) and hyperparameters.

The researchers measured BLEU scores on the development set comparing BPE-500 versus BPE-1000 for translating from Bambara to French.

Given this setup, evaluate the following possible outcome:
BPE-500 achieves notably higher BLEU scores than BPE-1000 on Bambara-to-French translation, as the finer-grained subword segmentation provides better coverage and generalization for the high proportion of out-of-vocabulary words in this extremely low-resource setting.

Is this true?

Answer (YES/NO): NO